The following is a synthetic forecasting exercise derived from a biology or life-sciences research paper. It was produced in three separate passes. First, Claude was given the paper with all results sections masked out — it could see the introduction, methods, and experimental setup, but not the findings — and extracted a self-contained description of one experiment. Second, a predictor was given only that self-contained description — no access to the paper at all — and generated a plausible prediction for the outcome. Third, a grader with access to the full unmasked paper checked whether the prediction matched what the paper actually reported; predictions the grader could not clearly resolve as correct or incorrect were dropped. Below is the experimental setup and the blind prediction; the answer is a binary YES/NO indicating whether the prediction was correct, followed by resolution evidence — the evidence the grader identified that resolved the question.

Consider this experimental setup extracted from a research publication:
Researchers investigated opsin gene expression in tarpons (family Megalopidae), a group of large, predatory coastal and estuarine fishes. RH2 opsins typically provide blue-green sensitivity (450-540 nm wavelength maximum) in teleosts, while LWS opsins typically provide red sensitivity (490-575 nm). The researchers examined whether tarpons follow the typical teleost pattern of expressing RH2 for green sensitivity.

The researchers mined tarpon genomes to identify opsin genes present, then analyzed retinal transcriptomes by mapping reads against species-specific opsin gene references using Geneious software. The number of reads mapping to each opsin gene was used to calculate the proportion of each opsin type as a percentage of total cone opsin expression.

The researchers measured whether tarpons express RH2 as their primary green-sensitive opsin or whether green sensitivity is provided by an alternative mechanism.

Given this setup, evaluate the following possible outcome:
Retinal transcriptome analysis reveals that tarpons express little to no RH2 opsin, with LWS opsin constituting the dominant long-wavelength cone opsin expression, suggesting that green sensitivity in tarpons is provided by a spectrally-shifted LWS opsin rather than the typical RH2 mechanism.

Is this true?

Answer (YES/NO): YES